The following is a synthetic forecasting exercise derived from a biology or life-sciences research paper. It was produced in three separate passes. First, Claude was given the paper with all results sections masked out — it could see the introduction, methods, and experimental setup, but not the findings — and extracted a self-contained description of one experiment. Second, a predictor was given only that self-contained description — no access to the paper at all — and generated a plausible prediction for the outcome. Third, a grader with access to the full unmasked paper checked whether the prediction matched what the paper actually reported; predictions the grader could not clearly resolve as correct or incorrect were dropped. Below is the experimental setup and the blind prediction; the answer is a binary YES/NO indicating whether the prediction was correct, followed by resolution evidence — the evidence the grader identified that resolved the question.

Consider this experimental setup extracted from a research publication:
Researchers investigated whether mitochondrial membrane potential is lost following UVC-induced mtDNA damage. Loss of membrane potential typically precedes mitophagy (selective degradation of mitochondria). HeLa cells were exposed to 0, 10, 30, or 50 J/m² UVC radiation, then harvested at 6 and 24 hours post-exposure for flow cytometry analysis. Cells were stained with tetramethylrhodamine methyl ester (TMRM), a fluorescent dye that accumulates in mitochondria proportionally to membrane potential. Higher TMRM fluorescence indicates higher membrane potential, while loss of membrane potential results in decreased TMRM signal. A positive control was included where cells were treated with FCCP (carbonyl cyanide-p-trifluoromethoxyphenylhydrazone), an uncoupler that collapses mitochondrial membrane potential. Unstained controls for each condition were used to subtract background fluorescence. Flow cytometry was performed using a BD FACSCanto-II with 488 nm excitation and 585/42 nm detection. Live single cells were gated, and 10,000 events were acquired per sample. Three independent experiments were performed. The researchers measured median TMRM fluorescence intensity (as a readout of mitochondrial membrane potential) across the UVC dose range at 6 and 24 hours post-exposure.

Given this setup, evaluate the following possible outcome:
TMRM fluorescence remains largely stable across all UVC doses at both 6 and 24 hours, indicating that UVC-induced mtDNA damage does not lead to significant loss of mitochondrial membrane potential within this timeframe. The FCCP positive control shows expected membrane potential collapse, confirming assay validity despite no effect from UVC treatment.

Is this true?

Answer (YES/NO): YES